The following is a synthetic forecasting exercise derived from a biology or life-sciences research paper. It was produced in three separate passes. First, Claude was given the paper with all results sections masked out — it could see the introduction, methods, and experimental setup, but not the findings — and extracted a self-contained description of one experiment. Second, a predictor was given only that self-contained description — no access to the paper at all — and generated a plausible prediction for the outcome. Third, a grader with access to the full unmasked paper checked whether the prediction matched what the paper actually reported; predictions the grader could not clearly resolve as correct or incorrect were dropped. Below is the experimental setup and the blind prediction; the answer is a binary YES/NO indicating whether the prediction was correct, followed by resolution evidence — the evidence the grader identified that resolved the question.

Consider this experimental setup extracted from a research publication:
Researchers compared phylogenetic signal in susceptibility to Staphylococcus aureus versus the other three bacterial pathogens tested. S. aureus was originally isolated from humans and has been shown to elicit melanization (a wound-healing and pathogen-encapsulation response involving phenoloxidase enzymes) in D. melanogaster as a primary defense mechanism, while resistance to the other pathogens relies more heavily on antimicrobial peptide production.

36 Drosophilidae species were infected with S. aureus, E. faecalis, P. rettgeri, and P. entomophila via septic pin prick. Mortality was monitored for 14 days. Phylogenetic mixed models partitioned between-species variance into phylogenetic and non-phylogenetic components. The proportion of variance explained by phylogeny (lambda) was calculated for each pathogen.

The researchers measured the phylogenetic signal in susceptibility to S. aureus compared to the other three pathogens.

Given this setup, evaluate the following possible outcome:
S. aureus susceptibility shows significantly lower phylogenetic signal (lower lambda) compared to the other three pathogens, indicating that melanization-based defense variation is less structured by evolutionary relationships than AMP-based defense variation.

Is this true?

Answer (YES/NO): NO